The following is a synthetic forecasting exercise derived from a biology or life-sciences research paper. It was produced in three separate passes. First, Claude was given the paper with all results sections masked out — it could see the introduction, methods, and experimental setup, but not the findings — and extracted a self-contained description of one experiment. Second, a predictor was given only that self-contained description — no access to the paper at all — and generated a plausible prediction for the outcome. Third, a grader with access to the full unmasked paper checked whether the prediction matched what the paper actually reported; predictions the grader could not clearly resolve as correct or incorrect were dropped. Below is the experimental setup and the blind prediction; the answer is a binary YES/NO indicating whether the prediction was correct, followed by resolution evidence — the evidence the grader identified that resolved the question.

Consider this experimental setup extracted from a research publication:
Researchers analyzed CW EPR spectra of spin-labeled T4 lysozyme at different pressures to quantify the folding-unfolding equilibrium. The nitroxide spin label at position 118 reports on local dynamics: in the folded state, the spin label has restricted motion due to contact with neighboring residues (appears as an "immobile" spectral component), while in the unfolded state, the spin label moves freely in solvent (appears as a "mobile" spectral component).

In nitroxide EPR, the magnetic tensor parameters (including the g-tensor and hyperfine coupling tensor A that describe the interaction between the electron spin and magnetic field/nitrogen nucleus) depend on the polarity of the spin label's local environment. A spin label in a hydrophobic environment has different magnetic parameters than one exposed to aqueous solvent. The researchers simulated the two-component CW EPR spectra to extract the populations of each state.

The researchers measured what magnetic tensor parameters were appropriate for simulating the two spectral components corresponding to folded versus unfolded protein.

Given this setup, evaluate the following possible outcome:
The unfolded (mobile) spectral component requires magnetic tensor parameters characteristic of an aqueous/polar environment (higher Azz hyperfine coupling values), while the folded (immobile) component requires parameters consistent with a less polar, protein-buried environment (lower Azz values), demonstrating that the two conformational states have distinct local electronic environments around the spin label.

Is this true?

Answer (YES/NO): YES